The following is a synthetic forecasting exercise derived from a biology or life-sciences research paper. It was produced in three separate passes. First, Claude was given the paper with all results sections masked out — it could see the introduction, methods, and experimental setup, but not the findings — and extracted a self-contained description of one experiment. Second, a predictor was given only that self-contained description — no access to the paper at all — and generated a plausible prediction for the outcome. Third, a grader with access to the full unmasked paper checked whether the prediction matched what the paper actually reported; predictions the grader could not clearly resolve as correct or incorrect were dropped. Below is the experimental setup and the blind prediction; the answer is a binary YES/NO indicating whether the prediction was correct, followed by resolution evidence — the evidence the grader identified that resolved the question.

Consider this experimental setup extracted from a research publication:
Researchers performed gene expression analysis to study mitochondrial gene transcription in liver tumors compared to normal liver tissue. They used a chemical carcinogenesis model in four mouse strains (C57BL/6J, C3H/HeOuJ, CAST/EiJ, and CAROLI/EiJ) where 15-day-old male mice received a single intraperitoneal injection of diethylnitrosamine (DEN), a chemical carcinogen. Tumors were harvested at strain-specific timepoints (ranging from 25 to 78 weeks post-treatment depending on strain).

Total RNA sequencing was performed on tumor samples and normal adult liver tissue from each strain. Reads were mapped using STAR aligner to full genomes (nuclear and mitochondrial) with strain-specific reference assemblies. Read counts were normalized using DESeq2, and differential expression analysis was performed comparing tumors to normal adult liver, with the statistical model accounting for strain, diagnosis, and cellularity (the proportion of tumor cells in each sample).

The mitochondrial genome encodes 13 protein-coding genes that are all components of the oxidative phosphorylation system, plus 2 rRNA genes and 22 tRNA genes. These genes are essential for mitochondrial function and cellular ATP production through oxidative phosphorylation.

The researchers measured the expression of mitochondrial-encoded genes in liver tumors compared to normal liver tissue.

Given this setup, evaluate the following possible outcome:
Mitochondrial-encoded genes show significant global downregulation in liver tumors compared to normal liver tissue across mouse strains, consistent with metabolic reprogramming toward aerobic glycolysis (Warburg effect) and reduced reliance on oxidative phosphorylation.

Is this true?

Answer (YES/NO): NO